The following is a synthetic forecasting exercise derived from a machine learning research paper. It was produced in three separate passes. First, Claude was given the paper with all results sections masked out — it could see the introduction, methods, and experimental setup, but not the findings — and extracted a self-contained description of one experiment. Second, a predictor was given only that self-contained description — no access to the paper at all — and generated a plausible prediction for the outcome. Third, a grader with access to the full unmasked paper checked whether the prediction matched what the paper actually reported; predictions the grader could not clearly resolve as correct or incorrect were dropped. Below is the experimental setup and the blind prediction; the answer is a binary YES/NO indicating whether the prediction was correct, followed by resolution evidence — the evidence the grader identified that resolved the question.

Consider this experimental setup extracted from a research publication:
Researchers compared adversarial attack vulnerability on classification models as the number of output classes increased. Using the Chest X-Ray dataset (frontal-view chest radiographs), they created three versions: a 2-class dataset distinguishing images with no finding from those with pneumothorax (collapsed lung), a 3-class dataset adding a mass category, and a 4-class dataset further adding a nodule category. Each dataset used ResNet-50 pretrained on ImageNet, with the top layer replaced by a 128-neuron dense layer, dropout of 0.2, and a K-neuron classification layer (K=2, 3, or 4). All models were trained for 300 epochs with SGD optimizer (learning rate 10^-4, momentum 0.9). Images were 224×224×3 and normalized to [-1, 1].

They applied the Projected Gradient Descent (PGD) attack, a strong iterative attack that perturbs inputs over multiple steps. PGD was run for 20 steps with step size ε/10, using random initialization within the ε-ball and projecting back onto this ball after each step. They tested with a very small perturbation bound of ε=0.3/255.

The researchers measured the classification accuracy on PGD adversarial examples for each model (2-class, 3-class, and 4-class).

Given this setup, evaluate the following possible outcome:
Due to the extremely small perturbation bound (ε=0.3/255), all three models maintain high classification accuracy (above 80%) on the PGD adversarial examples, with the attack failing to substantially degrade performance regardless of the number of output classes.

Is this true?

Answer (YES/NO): NO